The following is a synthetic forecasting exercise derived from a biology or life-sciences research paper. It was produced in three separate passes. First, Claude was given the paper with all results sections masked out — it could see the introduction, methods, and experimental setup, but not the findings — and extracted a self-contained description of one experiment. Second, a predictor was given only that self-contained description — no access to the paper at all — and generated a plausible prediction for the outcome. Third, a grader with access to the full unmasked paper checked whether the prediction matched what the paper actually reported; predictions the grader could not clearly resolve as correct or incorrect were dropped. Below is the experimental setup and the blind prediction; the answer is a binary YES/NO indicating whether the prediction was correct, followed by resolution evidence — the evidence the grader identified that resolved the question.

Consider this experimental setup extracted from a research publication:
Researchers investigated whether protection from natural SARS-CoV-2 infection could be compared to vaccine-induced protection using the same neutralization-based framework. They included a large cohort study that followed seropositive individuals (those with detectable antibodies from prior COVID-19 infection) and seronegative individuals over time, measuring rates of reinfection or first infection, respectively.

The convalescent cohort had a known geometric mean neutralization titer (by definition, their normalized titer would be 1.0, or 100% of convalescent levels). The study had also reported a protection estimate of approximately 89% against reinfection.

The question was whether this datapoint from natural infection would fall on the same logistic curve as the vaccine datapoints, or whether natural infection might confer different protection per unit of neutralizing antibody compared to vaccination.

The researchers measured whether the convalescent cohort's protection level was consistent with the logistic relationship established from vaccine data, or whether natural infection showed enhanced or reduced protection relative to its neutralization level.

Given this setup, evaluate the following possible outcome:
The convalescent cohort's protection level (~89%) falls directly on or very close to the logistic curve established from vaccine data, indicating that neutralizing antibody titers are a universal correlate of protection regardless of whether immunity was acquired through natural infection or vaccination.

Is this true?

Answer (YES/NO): YES